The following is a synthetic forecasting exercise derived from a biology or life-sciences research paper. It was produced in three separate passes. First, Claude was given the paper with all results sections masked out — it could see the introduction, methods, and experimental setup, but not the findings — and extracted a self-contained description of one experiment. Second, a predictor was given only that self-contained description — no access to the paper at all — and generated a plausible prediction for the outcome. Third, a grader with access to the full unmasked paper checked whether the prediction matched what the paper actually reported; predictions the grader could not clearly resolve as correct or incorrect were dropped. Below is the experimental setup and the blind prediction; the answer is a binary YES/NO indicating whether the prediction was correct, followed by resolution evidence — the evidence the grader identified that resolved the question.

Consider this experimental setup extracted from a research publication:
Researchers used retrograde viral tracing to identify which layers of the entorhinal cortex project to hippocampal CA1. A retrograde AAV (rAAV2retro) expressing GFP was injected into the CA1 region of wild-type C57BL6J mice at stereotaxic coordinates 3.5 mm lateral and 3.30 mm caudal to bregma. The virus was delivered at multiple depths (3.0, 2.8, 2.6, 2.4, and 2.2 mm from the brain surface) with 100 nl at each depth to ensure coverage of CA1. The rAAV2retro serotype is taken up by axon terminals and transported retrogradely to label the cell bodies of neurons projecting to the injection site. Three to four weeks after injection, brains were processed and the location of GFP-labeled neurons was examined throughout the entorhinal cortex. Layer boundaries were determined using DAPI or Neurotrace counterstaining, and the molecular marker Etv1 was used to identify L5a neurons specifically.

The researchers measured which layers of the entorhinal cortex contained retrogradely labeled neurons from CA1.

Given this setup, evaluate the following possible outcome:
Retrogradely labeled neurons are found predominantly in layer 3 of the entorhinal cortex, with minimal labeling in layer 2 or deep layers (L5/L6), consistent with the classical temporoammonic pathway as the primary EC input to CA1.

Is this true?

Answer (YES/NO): NO